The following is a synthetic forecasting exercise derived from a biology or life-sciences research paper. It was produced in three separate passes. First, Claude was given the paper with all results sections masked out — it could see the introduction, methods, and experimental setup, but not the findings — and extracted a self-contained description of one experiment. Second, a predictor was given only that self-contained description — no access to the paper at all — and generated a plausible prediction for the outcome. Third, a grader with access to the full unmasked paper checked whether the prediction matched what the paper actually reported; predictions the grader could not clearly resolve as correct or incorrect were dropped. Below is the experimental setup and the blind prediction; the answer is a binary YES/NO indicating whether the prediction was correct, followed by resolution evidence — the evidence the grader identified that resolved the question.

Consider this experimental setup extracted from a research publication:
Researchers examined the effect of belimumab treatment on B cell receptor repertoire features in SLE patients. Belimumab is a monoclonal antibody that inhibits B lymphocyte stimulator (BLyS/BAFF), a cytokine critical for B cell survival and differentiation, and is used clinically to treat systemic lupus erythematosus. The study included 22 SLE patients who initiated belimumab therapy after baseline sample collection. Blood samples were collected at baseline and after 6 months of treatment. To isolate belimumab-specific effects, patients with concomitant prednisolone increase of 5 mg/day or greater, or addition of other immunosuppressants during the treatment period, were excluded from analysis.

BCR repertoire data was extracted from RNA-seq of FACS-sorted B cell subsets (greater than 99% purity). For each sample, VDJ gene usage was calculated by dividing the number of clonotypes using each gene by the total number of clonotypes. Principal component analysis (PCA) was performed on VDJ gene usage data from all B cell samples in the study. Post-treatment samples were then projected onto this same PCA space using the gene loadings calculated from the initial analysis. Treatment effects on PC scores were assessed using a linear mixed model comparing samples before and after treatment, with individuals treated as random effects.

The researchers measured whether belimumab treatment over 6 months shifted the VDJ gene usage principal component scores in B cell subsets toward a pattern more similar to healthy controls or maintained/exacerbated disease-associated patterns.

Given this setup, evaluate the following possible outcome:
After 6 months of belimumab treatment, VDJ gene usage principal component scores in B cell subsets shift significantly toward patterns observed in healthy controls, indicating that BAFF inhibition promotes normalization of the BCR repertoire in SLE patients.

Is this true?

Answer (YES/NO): NO